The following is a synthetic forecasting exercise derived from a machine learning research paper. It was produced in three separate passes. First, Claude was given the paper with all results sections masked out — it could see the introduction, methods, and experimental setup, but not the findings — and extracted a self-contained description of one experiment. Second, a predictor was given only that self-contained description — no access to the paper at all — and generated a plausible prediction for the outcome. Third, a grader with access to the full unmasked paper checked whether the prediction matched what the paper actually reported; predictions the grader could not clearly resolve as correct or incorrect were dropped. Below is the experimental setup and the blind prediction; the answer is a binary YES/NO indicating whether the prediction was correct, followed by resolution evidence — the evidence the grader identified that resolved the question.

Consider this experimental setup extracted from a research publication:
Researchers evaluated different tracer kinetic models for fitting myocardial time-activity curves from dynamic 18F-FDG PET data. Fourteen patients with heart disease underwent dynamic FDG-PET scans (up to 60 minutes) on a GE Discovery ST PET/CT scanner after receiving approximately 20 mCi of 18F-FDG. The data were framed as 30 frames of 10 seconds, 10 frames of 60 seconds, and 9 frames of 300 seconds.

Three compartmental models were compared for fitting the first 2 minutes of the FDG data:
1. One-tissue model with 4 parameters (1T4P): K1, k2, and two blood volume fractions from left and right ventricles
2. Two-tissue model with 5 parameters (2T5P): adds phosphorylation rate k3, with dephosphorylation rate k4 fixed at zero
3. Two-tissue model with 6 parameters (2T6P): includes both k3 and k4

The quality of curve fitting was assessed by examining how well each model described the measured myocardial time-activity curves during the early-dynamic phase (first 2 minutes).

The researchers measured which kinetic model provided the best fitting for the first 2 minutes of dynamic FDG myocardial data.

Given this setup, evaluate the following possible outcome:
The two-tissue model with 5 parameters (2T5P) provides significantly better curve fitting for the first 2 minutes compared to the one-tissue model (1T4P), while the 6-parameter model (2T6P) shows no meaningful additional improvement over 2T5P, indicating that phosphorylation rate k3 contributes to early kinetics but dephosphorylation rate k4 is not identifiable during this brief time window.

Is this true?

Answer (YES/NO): NO